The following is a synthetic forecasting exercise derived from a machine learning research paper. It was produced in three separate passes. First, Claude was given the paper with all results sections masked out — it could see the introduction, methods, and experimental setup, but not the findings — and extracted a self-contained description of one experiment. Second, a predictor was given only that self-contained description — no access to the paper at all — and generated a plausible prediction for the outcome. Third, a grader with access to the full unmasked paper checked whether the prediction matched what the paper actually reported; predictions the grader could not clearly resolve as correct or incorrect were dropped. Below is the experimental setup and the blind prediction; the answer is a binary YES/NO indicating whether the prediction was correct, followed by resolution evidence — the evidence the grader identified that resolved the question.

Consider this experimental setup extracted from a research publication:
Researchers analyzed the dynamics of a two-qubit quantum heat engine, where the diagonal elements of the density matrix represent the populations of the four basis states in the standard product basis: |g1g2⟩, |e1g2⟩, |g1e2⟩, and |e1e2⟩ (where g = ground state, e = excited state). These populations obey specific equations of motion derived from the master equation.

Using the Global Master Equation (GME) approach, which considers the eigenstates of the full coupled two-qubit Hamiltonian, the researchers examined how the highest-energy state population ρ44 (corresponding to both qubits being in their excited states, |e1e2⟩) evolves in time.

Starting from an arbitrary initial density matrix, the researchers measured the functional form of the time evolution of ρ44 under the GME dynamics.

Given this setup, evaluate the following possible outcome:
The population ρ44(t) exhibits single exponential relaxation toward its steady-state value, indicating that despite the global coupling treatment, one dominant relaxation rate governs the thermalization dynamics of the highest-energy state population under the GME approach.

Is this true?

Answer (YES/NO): YES